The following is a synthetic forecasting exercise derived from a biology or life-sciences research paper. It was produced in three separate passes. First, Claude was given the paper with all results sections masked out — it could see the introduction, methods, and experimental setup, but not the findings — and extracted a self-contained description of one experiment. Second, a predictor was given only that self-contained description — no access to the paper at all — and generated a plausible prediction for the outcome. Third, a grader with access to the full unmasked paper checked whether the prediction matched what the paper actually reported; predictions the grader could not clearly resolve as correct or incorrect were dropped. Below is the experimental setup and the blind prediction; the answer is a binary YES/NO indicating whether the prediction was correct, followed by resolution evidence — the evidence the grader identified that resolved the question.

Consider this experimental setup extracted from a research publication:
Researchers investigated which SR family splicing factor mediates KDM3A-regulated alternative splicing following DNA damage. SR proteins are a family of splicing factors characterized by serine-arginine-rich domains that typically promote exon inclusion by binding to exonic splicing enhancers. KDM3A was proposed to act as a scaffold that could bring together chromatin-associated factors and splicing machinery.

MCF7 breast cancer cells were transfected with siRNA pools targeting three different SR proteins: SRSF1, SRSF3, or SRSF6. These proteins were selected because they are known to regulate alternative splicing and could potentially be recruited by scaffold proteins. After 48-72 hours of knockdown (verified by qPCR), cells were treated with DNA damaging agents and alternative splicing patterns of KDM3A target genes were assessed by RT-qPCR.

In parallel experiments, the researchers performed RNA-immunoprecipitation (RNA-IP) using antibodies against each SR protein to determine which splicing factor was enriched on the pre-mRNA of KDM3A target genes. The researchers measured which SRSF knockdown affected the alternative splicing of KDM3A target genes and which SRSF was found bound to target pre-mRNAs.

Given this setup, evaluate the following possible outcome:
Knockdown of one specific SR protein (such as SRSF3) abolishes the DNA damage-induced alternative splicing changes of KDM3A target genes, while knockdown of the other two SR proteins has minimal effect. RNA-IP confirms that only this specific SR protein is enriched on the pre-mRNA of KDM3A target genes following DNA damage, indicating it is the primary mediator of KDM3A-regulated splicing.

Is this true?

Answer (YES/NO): NO